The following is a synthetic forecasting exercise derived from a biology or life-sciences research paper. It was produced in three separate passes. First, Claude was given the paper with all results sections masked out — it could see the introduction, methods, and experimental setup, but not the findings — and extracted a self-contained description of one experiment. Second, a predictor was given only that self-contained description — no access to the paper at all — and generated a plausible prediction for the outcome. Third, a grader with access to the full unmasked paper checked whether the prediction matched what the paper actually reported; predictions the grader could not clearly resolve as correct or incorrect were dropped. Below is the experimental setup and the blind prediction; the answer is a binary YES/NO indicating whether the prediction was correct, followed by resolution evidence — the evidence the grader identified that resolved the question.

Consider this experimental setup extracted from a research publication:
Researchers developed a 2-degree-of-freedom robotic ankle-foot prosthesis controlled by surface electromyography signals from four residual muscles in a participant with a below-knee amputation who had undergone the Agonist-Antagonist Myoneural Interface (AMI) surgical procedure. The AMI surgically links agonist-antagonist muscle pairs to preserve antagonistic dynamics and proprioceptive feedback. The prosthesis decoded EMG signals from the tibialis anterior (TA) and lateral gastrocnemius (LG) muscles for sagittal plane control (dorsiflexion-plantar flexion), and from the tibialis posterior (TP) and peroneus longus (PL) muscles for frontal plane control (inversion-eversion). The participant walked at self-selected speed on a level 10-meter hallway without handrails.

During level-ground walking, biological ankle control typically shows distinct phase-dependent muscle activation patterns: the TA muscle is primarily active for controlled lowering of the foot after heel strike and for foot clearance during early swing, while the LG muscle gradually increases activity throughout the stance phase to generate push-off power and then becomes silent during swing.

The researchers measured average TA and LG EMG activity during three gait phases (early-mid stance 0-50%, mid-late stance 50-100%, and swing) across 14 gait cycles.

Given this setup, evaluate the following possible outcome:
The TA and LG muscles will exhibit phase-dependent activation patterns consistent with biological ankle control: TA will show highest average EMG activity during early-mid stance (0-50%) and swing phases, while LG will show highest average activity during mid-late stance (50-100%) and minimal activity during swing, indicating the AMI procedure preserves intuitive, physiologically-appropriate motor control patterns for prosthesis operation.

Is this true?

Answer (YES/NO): YES